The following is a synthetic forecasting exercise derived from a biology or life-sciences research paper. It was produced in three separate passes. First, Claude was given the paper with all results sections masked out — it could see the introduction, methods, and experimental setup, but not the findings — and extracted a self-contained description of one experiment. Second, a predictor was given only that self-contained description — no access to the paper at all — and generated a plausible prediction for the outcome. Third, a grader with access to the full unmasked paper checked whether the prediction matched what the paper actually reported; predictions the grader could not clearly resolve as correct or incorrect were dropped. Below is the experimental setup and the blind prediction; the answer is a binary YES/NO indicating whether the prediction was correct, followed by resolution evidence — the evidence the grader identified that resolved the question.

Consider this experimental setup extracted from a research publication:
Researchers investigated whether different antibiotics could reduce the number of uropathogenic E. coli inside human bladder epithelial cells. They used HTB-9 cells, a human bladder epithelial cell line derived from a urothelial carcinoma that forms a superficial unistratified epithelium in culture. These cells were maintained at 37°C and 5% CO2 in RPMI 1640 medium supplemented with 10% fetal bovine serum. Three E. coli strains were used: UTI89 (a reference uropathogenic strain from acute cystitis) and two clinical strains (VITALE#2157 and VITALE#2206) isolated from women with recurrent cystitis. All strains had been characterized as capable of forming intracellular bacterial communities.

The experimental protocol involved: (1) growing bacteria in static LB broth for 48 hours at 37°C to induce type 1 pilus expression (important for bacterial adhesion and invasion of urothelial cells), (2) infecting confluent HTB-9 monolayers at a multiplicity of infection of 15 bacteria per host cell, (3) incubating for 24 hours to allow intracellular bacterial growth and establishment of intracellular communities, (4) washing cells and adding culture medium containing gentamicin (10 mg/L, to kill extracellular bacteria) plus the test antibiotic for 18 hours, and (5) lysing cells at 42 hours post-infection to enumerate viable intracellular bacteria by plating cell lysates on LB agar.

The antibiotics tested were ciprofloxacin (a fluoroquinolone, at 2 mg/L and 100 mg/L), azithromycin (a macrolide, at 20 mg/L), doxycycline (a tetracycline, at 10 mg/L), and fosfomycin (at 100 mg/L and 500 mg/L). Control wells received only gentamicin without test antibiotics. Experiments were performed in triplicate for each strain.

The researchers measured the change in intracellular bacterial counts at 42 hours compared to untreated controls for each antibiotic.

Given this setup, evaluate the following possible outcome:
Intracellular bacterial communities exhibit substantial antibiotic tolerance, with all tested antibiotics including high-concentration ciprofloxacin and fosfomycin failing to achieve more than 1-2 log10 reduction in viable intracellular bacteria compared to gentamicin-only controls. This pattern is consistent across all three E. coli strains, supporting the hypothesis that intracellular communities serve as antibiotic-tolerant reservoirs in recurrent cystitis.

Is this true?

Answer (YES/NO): NO